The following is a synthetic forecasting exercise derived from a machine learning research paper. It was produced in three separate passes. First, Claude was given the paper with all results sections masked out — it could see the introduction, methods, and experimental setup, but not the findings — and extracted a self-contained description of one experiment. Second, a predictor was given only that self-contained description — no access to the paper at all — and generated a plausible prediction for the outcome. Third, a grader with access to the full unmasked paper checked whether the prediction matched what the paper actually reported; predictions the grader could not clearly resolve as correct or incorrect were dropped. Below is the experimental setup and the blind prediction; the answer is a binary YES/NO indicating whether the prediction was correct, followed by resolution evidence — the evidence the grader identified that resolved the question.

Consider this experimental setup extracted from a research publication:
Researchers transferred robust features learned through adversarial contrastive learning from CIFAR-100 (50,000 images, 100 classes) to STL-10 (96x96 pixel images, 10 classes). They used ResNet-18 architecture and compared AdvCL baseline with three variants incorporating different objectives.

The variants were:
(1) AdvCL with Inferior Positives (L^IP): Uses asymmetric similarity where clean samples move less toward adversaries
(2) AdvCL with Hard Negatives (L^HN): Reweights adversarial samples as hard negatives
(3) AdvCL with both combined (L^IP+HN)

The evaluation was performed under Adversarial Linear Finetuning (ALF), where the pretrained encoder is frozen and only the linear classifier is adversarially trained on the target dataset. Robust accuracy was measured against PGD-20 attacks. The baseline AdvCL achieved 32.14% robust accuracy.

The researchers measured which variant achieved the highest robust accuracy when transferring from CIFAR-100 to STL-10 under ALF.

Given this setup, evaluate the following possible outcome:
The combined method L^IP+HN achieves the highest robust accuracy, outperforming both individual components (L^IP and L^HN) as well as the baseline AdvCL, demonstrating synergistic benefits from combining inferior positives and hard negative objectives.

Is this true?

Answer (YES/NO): NO